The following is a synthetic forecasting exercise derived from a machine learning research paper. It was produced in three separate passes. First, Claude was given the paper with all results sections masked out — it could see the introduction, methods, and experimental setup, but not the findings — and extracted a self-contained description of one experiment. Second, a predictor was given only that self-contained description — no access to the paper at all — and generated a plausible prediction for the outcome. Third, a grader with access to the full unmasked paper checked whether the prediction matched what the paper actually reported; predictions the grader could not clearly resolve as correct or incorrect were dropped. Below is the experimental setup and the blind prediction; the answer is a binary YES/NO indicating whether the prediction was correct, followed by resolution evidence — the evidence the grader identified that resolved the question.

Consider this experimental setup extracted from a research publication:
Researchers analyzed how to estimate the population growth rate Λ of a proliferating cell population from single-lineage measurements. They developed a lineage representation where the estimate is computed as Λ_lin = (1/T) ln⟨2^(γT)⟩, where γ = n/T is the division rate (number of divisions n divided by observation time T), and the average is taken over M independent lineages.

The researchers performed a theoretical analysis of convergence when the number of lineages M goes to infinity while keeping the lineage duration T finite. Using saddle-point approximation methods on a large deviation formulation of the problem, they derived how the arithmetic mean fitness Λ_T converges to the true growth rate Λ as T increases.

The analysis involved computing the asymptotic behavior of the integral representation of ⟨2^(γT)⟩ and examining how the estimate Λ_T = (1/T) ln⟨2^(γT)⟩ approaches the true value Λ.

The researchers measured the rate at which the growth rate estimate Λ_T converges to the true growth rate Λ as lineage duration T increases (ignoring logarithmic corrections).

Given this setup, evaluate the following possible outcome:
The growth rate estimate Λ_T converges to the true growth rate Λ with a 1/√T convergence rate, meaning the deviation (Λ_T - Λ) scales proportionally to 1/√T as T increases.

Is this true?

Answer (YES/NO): NO